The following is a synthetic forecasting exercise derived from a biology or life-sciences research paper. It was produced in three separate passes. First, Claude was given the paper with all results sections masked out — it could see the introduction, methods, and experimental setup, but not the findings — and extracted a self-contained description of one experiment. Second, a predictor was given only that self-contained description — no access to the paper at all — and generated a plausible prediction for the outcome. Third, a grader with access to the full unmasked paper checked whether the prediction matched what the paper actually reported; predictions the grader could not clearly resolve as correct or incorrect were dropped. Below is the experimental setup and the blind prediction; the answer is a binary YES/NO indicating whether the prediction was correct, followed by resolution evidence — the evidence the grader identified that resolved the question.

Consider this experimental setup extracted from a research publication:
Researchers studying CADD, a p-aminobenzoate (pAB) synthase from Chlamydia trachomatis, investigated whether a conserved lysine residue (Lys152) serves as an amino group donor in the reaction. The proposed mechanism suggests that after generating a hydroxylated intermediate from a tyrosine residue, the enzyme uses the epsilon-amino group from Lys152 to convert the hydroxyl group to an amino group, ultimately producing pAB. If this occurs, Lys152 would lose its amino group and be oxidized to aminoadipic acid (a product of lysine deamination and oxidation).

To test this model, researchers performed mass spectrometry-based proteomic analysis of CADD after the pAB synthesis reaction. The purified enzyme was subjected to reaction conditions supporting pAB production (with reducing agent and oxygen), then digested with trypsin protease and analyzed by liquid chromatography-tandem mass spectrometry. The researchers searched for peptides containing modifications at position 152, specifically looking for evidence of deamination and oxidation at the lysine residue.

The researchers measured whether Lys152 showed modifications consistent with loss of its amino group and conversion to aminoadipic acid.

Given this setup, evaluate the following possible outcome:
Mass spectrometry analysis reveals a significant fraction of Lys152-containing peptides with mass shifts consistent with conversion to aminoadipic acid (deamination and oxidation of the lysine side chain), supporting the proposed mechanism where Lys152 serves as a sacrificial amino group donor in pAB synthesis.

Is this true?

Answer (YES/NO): YES